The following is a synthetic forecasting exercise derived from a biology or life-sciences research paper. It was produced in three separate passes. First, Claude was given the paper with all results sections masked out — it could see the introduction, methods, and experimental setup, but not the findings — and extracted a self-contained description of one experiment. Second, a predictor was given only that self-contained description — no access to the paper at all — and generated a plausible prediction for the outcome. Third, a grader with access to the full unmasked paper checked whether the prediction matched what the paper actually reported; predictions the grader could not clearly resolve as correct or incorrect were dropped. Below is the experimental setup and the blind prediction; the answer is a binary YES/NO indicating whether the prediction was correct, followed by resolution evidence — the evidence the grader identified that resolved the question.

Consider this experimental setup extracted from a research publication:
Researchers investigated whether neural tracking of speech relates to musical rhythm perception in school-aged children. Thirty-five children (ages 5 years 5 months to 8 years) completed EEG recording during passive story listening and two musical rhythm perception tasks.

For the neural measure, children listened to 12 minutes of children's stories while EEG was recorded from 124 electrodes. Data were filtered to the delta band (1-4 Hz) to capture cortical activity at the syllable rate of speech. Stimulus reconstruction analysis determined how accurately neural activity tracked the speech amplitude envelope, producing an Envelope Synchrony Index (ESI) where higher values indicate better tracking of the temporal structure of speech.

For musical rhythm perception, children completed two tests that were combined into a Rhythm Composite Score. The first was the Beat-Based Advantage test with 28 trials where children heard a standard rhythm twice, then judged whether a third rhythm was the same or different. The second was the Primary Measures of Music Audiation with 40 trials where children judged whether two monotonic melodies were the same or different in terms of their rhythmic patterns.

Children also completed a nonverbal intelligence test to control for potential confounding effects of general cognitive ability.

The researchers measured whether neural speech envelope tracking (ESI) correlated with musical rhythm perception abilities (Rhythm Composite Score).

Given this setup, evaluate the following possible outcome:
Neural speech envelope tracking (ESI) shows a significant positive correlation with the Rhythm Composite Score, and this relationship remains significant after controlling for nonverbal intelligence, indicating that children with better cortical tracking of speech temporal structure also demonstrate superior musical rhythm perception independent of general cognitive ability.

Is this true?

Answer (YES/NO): YES